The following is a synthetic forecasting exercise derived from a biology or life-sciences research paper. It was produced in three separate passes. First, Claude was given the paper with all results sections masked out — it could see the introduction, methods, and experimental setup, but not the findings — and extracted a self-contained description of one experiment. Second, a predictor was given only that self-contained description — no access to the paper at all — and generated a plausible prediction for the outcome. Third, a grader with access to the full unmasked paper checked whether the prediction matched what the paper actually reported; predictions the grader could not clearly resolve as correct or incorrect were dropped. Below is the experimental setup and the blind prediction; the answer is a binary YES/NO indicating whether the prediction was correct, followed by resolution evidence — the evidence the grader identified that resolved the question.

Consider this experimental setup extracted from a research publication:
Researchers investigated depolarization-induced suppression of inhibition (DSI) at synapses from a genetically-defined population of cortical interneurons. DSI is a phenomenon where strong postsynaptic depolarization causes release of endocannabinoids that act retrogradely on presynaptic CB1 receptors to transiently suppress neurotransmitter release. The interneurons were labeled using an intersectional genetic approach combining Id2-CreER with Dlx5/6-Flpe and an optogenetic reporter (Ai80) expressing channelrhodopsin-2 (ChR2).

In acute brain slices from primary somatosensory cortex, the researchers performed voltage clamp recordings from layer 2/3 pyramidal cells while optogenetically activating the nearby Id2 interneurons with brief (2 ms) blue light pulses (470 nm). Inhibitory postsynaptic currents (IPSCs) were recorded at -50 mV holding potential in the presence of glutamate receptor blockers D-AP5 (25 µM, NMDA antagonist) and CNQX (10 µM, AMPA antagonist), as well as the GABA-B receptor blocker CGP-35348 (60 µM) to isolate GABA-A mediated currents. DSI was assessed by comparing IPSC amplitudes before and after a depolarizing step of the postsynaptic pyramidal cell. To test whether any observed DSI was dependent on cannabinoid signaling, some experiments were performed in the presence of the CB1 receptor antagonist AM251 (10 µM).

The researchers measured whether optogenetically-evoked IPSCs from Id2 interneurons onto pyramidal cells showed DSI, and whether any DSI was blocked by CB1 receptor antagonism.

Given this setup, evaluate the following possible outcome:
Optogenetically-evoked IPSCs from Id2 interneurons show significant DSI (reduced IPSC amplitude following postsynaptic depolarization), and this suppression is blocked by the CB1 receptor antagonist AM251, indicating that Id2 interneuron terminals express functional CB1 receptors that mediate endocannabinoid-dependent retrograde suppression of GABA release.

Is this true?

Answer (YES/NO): YES